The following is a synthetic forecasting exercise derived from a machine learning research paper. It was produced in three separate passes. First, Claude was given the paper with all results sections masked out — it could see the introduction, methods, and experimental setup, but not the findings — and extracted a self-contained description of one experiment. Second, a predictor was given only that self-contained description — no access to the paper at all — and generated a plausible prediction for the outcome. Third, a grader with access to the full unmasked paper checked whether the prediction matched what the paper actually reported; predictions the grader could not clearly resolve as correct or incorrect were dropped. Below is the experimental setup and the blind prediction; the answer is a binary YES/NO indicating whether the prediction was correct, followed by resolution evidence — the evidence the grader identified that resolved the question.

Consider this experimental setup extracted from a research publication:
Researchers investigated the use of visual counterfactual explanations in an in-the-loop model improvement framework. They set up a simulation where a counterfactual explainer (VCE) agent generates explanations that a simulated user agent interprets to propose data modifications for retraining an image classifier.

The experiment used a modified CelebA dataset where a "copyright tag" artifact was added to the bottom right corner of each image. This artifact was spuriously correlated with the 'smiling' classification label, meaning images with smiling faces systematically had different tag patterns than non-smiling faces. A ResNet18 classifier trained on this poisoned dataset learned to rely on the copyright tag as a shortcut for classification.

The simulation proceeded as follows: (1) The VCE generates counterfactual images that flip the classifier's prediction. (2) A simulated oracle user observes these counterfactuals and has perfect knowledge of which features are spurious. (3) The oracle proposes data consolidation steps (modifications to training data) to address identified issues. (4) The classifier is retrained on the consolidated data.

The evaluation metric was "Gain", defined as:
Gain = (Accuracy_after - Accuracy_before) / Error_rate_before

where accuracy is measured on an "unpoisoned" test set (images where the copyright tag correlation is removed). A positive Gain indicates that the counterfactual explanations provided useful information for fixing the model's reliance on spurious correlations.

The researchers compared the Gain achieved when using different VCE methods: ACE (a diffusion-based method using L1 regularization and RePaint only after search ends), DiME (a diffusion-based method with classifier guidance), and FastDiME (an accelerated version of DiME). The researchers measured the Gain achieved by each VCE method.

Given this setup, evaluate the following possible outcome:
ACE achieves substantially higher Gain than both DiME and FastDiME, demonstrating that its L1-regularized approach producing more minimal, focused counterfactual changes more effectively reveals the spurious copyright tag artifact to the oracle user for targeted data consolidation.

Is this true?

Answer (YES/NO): YES